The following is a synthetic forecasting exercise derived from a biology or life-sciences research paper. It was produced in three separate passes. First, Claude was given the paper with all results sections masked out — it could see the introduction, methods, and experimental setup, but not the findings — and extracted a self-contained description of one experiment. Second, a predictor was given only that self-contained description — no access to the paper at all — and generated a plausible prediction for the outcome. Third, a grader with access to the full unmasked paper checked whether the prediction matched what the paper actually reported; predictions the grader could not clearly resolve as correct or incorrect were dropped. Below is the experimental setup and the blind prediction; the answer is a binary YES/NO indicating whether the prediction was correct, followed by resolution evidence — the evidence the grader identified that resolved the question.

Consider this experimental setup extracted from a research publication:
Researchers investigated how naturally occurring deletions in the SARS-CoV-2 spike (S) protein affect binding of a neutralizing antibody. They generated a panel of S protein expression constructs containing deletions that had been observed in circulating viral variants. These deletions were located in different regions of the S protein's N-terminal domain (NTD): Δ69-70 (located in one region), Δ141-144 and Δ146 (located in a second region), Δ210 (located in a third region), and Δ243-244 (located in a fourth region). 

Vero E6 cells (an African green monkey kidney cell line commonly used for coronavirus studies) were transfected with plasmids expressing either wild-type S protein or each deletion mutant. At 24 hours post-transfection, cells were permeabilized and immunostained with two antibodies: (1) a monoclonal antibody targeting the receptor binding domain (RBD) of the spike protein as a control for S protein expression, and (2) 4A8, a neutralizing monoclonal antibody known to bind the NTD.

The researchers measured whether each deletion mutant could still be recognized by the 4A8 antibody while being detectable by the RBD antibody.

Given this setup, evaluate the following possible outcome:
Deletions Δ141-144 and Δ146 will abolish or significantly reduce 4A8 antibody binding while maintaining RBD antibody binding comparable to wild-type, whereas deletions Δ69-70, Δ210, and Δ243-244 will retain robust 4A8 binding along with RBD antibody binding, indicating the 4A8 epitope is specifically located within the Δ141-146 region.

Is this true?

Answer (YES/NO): NO